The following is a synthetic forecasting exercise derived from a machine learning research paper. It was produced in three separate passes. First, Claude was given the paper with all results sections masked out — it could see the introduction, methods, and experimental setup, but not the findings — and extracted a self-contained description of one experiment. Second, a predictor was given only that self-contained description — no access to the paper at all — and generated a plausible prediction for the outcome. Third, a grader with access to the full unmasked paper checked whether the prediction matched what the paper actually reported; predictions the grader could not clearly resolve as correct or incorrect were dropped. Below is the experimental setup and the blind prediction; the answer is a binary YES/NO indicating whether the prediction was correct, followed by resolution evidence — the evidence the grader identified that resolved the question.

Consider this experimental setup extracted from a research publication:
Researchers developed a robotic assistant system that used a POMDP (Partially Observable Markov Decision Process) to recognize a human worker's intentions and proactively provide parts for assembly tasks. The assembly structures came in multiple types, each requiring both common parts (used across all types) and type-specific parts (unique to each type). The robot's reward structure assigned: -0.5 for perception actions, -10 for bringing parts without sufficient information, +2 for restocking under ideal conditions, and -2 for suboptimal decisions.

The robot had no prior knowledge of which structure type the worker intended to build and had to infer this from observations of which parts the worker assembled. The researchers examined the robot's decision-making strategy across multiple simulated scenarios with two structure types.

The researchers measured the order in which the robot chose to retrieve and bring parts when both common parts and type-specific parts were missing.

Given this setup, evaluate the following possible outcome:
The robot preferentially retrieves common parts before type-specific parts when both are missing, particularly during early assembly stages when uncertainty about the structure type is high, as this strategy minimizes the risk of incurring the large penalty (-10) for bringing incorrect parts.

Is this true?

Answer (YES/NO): YES